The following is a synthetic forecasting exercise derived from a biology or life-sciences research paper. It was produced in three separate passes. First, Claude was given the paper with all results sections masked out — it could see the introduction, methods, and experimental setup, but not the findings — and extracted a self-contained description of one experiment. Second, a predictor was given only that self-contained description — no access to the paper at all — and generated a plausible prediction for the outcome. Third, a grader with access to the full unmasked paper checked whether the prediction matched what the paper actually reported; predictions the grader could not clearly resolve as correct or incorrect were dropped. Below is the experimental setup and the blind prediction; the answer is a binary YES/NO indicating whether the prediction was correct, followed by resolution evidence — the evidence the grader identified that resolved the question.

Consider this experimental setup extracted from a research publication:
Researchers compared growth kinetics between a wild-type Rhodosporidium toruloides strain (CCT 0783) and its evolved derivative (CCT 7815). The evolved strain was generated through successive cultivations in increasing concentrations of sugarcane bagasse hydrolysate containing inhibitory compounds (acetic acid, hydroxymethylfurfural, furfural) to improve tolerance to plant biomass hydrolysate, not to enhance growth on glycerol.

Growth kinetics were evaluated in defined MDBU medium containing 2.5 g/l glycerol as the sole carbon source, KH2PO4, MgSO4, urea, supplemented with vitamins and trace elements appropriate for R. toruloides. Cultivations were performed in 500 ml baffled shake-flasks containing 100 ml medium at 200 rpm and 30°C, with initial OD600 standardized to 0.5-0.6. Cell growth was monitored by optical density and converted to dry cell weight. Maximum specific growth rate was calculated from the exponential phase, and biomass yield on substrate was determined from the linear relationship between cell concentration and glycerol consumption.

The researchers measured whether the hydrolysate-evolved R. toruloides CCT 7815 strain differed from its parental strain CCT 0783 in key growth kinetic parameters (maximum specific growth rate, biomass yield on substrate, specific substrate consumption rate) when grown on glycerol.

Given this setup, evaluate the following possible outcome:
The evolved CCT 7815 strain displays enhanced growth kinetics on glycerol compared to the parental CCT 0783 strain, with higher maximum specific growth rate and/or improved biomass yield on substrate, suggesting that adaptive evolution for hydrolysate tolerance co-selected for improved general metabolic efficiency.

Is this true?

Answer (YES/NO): NO